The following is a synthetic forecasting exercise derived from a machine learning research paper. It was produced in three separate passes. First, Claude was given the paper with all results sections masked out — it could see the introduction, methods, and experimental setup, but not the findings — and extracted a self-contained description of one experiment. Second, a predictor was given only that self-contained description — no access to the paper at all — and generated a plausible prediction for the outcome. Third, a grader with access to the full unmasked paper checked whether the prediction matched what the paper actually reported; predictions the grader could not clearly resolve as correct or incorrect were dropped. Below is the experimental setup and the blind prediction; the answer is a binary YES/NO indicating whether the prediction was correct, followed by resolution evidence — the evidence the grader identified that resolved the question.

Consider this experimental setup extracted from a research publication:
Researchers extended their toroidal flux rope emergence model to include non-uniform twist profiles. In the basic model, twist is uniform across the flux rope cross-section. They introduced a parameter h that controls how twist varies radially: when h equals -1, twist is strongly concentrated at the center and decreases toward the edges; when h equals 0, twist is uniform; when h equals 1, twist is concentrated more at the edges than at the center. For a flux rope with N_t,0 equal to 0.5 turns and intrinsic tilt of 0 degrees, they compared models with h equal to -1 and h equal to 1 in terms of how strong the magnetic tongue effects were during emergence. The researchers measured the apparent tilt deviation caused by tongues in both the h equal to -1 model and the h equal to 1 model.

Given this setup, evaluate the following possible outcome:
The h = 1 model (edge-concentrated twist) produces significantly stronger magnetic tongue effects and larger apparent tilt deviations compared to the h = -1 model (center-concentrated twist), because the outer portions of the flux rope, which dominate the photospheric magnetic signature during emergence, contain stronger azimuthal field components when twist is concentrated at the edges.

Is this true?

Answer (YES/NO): YES